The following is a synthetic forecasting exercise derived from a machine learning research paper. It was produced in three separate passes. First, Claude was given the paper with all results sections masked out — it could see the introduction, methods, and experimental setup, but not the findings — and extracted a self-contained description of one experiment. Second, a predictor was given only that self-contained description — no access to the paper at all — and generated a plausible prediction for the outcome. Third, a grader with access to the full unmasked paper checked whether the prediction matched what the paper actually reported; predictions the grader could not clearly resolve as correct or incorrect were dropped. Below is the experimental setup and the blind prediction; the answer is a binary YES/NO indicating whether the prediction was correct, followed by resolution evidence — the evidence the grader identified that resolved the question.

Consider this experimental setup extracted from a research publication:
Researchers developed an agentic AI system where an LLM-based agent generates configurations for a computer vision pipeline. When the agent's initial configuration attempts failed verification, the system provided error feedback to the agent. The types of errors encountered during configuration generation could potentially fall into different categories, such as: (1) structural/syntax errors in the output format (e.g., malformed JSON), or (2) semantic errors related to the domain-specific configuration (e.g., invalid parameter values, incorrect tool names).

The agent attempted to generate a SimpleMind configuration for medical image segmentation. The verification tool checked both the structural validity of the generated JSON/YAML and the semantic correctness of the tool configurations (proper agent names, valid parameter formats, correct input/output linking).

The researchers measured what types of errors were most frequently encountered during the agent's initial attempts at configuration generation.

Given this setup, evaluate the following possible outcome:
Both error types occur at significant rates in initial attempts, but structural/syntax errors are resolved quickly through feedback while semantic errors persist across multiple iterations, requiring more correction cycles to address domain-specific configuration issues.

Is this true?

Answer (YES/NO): NO